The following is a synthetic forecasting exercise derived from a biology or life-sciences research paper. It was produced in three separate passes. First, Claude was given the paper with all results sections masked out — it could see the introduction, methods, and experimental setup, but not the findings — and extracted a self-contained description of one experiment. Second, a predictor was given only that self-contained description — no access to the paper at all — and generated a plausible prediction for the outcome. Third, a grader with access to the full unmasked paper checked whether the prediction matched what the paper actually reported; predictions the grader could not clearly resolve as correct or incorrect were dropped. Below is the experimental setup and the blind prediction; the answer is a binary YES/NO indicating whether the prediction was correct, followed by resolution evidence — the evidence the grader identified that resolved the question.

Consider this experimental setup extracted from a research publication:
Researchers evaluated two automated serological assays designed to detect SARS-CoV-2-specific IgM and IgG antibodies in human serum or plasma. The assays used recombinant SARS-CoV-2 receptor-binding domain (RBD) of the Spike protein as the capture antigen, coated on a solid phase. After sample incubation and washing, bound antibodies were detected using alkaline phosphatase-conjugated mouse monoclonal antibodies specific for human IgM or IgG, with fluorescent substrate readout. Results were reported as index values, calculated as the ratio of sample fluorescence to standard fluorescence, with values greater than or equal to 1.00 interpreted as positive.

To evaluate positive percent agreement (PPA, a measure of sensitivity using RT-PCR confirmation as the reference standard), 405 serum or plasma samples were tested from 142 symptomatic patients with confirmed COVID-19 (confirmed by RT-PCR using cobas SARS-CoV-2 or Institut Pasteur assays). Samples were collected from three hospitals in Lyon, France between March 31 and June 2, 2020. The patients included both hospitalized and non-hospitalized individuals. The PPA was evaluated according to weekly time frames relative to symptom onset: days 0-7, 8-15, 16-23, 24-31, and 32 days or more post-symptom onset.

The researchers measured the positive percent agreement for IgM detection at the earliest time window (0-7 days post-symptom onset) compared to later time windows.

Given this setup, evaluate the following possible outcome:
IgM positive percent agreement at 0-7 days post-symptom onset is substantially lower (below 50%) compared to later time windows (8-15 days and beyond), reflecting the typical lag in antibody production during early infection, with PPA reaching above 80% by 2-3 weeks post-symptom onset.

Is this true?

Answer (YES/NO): YES